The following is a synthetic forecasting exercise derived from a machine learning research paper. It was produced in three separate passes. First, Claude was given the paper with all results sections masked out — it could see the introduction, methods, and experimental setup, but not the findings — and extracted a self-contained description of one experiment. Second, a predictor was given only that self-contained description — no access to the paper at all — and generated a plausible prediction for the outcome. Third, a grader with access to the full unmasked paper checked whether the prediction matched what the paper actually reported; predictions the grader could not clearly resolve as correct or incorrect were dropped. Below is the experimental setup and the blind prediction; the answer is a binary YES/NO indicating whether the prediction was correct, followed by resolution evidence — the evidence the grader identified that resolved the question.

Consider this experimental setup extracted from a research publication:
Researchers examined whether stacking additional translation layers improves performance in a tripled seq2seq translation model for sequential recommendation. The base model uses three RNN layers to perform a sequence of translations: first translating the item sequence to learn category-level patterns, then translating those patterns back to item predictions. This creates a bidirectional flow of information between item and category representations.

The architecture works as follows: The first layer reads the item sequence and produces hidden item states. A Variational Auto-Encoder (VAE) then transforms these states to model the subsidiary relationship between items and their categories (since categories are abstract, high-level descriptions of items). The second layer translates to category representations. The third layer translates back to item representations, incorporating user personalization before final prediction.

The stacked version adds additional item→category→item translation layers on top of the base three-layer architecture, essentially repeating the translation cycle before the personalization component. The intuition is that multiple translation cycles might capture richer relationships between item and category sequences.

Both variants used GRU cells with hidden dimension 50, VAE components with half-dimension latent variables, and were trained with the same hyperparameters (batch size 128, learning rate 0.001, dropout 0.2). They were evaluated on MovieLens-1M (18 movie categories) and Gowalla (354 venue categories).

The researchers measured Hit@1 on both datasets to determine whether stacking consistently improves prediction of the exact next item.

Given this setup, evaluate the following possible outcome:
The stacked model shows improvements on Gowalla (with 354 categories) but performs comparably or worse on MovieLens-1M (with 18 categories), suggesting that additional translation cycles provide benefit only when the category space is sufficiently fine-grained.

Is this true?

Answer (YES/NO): NO